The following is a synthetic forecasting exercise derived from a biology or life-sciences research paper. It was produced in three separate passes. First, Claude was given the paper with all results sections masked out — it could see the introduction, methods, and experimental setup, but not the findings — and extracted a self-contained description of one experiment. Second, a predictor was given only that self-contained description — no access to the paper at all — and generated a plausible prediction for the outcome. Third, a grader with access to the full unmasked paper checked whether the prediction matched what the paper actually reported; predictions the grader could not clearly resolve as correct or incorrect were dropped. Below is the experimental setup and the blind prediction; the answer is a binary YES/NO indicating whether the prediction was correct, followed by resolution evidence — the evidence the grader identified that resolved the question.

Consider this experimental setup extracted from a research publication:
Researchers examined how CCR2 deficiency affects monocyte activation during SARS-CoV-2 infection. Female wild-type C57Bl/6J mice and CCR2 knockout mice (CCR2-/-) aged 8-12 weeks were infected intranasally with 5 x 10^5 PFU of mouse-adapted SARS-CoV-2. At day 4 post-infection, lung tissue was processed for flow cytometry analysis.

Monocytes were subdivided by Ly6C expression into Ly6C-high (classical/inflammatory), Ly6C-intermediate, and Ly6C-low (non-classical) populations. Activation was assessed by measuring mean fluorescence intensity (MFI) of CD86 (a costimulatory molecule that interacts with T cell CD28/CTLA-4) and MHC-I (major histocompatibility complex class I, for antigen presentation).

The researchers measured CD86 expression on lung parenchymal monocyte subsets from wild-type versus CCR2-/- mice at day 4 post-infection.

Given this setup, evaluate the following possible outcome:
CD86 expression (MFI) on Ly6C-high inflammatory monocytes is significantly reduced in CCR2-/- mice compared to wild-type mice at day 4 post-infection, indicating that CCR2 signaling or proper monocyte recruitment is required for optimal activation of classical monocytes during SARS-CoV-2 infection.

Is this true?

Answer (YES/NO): YES